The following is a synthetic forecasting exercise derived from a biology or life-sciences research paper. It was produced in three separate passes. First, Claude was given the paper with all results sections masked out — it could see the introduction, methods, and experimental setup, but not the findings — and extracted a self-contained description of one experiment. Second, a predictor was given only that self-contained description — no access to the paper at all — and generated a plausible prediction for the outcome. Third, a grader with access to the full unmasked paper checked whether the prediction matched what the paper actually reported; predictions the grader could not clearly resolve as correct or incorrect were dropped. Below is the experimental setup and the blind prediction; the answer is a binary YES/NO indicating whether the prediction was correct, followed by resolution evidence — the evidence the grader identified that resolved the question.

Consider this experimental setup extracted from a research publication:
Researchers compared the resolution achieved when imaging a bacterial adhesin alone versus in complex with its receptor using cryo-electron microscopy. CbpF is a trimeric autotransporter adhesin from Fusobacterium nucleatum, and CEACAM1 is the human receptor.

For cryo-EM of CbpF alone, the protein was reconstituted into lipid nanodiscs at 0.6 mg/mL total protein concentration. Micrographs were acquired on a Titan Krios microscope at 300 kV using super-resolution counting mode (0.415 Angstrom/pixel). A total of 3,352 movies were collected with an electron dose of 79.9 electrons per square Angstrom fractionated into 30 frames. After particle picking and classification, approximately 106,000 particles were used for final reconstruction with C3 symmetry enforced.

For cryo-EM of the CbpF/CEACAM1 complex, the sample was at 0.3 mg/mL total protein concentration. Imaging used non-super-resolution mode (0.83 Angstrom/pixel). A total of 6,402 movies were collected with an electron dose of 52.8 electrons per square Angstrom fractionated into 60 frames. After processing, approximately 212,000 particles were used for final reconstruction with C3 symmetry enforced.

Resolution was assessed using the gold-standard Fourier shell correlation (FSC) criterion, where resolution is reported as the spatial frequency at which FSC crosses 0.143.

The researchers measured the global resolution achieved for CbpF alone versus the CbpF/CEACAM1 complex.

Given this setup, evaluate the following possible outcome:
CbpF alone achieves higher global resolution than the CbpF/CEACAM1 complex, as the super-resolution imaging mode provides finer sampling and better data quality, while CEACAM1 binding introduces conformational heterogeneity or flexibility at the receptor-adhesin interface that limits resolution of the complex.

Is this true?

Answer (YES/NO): NO